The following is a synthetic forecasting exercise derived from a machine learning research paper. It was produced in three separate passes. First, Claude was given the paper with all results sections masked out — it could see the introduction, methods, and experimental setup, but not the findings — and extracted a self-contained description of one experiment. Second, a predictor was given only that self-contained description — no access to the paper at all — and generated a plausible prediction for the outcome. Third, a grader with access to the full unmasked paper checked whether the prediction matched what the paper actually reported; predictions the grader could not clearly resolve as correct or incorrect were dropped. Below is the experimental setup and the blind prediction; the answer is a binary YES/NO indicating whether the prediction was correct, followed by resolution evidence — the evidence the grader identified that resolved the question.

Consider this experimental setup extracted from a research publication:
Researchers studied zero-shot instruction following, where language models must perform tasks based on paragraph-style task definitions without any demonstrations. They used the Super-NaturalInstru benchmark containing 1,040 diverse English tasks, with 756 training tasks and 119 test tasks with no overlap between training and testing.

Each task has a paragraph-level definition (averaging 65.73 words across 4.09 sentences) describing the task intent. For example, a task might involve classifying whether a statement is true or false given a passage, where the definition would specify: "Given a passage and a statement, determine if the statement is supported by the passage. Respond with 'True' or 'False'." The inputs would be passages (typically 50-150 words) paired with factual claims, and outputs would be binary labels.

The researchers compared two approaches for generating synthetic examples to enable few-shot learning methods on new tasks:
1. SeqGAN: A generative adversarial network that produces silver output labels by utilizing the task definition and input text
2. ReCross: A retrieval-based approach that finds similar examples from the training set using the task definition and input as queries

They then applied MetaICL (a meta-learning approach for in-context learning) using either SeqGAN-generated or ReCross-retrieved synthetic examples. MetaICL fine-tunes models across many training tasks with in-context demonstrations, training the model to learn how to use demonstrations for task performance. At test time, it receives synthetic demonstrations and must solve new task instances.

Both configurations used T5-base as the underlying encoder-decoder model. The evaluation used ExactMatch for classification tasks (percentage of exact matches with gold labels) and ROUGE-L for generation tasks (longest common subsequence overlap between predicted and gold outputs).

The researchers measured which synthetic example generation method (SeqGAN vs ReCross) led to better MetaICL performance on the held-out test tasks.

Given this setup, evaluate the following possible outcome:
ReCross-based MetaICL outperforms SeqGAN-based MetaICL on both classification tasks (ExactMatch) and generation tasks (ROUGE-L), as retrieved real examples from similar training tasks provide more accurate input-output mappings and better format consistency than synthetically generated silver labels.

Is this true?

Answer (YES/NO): NO